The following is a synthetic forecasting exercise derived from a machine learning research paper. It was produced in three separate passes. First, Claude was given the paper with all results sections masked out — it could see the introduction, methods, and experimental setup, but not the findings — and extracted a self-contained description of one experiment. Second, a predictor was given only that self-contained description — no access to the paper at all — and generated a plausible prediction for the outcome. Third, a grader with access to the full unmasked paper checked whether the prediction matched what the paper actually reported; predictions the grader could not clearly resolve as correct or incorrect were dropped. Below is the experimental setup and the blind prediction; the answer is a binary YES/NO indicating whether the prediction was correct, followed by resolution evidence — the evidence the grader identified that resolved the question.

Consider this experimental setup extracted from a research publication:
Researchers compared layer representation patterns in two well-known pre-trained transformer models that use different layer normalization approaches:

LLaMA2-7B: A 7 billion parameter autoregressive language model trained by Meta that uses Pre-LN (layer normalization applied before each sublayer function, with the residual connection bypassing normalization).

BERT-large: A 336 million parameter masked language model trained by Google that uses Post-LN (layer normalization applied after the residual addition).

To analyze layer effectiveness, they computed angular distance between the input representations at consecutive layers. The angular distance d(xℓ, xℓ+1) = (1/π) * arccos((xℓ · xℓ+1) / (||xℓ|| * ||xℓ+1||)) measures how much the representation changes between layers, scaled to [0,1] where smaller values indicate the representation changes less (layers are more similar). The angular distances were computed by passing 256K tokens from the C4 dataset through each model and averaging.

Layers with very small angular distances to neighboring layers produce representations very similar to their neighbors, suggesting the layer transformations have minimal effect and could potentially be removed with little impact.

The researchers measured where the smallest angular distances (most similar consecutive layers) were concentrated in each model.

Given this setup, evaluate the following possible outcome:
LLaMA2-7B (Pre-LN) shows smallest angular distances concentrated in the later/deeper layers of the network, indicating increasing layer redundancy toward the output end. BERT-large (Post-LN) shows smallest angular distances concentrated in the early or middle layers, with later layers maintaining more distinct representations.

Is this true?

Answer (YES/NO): YES